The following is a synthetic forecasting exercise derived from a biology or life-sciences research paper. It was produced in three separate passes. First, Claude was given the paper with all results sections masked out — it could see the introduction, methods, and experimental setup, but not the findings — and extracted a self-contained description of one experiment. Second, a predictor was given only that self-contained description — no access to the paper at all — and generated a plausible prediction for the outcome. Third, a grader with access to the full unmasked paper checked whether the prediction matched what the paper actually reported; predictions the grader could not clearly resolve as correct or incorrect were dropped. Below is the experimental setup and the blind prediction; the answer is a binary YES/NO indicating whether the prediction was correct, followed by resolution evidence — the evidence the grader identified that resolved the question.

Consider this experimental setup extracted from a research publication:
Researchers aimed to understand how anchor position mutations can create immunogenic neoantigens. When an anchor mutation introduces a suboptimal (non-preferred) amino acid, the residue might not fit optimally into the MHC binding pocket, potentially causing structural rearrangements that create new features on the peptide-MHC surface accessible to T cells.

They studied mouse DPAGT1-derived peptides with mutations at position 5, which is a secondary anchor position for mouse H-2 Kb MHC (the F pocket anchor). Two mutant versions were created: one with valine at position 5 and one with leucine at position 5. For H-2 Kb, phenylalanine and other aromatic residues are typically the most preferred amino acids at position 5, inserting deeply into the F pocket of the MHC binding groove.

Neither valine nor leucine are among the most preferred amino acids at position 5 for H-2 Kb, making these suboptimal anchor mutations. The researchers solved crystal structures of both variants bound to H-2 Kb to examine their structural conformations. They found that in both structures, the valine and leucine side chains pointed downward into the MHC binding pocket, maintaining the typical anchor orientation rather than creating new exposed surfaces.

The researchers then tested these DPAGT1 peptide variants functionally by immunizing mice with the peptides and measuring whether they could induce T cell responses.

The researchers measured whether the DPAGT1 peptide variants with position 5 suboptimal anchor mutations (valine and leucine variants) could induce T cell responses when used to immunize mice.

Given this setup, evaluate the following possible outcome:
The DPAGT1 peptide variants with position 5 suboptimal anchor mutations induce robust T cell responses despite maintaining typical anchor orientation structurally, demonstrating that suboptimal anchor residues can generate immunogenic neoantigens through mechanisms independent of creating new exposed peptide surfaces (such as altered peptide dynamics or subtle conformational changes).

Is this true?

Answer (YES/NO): NO